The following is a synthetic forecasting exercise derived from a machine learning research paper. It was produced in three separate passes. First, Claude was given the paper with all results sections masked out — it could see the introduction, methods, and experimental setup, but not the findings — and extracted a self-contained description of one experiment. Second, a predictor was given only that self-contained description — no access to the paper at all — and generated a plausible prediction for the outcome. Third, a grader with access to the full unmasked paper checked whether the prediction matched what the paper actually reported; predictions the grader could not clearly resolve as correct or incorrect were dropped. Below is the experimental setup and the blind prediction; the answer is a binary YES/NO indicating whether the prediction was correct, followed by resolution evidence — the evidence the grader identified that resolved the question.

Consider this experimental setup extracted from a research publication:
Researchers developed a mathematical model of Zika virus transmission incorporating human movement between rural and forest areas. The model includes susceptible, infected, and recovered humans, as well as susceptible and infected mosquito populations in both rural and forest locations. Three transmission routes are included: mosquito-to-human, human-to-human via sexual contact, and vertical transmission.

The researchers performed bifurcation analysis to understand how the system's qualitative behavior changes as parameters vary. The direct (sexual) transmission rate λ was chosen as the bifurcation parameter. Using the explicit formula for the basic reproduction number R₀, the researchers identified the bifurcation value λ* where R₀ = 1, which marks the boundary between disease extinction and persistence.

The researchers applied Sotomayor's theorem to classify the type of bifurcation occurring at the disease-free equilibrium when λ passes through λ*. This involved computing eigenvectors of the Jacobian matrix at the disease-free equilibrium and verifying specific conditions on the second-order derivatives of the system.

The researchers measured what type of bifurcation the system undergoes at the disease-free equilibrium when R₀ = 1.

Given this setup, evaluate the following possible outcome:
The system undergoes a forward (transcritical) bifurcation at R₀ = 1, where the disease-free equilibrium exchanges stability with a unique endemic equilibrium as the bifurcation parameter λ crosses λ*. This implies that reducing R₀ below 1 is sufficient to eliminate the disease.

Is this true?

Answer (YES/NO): YES